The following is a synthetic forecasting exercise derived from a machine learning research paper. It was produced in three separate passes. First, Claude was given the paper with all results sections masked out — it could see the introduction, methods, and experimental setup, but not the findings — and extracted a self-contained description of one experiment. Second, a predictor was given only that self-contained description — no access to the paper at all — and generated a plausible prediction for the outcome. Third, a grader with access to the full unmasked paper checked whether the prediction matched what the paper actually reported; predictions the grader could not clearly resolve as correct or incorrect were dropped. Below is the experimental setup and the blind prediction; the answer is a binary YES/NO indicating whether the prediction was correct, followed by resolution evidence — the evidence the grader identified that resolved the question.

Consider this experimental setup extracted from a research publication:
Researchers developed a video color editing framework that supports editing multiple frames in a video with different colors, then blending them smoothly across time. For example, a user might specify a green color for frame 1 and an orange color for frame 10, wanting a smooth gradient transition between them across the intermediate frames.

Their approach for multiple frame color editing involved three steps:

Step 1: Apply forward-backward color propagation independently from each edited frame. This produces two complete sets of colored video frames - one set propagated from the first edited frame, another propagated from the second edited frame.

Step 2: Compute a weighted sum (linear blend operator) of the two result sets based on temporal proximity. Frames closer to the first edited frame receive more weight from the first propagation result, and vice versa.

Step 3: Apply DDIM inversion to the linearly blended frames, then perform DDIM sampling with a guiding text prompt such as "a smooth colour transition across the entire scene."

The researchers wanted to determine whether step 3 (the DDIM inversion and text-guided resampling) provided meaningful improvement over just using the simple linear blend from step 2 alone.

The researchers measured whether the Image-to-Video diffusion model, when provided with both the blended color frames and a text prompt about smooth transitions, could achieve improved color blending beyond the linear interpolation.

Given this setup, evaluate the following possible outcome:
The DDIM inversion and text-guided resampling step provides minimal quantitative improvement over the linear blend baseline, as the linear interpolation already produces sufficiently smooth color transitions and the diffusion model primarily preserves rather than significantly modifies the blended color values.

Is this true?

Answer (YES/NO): NO